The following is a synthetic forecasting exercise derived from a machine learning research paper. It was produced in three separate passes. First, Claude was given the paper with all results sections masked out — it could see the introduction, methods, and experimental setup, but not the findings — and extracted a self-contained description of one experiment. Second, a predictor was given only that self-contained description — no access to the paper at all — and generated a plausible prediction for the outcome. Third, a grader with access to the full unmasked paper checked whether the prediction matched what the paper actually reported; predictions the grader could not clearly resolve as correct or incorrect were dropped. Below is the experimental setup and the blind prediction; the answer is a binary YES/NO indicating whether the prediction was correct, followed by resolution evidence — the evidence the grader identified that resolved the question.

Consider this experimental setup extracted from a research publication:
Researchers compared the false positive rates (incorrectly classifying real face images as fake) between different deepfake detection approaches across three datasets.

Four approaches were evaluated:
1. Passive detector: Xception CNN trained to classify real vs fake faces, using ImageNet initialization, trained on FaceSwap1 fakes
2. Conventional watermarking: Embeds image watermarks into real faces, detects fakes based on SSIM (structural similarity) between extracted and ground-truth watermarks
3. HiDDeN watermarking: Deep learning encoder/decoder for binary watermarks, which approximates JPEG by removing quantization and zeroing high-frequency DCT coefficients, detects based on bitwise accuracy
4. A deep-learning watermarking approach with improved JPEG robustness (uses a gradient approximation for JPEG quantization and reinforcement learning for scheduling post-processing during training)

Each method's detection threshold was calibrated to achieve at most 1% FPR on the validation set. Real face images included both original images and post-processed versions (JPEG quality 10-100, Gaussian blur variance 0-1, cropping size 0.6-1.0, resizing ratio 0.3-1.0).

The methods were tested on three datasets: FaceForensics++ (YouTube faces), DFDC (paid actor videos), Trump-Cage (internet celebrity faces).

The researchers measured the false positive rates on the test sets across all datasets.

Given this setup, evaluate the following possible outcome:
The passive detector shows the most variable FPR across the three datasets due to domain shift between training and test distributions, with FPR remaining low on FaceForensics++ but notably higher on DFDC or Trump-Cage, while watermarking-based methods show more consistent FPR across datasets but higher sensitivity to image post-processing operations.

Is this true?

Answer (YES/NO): NO